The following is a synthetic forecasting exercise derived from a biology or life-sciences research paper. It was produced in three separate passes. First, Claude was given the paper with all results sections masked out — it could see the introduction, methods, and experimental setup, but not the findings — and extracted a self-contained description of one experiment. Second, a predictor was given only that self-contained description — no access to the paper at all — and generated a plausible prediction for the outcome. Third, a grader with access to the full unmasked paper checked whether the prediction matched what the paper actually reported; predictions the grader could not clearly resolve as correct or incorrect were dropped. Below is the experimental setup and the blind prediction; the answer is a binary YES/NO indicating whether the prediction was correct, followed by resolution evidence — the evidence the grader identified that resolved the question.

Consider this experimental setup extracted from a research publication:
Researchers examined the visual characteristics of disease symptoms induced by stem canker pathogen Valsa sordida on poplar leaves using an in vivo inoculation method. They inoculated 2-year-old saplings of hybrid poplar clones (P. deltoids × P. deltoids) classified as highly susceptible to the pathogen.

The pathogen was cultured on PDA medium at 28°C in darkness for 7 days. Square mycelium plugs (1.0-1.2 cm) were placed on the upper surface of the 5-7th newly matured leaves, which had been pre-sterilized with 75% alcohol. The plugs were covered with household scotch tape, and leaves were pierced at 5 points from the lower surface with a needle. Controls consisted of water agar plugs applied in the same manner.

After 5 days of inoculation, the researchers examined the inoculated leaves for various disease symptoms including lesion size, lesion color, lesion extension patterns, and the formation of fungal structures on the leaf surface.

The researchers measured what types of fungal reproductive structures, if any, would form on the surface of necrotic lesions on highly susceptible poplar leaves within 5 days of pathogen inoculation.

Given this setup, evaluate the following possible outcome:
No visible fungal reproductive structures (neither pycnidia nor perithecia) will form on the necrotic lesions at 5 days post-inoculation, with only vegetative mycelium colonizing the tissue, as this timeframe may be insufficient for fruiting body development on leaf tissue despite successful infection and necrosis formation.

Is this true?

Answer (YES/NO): NO